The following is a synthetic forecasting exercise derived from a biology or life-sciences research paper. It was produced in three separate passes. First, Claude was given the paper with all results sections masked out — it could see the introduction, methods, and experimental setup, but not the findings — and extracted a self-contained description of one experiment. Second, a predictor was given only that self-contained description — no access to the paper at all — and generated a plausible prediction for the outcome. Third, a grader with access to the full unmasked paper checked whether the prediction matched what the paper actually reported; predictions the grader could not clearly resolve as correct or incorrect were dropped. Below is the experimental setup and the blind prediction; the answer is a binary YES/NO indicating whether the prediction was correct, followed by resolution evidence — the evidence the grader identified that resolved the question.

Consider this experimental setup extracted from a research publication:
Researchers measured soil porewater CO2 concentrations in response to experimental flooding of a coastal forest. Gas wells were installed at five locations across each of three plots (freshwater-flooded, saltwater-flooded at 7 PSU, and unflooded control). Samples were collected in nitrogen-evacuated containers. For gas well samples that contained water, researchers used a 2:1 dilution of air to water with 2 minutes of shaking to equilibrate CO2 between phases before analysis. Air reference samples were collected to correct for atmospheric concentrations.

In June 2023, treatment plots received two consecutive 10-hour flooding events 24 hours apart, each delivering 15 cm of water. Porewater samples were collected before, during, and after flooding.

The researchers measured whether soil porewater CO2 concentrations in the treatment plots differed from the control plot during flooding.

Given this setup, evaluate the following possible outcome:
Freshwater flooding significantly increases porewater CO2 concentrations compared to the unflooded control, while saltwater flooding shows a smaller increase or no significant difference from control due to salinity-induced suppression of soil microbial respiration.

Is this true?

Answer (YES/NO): NO